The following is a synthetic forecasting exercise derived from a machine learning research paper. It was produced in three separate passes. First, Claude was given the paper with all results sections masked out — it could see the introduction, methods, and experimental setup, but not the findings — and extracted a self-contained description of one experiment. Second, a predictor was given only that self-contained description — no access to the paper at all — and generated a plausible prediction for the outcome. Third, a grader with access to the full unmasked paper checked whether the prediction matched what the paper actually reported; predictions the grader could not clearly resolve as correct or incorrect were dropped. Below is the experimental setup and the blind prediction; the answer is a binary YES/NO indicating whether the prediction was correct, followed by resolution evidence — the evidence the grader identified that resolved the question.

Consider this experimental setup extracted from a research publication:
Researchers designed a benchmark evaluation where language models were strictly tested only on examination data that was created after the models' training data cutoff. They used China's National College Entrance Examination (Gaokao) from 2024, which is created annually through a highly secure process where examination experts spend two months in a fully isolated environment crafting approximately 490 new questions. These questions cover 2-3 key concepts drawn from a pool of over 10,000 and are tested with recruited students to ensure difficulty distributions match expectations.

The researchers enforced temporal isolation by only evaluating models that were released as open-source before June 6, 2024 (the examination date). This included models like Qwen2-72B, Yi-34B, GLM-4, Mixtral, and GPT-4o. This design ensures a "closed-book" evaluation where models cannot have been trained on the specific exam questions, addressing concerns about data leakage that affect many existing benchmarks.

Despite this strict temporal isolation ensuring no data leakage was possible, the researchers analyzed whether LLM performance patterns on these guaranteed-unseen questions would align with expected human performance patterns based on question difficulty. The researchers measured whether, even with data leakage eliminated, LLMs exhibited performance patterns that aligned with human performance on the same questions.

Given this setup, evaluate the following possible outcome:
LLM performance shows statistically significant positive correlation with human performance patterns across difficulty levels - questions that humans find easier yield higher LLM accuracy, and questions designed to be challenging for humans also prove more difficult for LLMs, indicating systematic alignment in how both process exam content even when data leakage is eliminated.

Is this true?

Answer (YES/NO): NO